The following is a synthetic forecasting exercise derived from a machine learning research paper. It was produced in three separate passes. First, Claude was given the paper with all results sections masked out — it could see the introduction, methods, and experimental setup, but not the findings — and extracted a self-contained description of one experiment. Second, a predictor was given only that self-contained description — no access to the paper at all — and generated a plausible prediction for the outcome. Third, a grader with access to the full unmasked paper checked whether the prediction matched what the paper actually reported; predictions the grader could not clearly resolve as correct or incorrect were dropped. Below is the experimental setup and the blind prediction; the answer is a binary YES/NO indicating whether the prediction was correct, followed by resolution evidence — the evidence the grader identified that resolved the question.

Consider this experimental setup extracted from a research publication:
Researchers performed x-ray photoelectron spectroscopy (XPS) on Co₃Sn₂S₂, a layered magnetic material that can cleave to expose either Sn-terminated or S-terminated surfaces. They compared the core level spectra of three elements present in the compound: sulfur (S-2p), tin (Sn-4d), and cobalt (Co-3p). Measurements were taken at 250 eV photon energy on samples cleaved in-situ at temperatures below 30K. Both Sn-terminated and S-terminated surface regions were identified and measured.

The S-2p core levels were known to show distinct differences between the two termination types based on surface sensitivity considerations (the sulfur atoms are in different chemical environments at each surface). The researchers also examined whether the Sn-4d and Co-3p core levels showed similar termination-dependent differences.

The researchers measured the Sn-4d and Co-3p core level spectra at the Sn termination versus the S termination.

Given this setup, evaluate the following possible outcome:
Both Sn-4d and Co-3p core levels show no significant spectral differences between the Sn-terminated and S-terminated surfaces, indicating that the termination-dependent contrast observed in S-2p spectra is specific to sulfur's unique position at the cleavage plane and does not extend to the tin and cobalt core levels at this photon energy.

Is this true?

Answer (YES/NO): YES